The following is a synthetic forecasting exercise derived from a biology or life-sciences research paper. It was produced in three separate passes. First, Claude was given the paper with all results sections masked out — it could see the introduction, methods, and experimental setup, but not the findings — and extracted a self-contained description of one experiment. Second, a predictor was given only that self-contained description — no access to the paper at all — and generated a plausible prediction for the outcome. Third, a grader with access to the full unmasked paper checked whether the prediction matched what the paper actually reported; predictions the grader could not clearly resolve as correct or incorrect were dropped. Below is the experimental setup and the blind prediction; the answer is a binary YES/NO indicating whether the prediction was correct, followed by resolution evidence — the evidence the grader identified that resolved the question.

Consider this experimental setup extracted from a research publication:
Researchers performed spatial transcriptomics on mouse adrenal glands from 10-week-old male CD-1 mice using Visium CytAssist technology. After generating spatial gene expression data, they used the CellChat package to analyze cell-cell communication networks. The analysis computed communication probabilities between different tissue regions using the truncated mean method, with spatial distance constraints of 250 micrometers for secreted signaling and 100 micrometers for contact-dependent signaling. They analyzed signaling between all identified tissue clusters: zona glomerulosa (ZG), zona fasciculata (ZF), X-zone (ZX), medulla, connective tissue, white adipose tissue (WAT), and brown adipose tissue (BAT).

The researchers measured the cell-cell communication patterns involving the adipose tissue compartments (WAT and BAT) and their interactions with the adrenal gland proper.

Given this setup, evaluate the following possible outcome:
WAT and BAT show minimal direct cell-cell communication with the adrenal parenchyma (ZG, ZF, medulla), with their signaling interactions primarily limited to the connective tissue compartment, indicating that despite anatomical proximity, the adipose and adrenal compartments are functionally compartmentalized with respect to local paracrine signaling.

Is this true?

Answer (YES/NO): NO